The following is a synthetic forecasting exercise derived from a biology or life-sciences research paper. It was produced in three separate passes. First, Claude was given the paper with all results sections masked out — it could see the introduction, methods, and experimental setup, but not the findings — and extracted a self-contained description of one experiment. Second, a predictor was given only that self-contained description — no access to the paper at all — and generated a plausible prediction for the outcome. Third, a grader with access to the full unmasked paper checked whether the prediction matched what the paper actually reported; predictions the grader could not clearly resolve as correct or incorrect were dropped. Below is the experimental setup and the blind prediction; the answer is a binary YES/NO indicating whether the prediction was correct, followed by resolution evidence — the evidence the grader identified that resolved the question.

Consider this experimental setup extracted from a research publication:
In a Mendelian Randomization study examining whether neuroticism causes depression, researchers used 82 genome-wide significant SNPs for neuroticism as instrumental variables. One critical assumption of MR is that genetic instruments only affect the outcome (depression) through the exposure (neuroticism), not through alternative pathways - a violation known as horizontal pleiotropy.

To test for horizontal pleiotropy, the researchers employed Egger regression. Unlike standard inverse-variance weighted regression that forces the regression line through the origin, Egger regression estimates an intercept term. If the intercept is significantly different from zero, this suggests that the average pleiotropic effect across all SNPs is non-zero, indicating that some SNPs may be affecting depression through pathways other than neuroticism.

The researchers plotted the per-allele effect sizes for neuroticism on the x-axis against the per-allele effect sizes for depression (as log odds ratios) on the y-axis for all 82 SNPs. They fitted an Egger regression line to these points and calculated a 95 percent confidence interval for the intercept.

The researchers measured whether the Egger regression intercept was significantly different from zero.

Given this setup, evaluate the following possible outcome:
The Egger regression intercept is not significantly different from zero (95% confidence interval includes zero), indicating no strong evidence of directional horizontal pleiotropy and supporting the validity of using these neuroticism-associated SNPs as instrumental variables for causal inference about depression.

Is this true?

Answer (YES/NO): YES